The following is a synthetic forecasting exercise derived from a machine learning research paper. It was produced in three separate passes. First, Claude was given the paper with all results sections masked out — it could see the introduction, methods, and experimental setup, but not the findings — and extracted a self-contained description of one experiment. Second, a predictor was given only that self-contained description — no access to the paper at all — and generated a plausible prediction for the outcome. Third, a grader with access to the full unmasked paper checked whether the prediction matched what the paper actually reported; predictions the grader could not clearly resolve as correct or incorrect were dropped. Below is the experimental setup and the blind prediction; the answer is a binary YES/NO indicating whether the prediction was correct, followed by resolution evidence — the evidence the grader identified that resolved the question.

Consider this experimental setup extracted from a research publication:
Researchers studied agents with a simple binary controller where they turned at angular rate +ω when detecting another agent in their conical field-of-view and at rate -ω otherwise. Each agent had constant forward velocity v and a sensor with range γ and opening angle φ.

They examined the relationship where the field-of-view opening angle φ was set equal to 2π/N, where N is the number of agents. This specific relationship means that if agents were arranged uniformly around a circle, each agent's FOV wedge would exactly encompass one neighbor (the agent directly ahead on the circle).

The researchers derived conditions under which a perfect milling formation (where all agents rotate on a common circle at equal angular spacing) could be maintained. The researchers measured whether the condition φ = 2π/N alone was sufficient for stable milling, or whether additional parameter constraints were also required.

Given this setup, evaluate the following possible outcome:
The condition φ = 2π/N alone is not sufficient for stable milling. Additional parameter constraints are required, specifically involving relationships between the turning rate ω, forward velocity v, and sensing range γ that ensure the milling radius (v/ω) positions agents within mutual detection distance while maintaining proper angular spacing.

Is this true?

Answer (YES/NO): YES